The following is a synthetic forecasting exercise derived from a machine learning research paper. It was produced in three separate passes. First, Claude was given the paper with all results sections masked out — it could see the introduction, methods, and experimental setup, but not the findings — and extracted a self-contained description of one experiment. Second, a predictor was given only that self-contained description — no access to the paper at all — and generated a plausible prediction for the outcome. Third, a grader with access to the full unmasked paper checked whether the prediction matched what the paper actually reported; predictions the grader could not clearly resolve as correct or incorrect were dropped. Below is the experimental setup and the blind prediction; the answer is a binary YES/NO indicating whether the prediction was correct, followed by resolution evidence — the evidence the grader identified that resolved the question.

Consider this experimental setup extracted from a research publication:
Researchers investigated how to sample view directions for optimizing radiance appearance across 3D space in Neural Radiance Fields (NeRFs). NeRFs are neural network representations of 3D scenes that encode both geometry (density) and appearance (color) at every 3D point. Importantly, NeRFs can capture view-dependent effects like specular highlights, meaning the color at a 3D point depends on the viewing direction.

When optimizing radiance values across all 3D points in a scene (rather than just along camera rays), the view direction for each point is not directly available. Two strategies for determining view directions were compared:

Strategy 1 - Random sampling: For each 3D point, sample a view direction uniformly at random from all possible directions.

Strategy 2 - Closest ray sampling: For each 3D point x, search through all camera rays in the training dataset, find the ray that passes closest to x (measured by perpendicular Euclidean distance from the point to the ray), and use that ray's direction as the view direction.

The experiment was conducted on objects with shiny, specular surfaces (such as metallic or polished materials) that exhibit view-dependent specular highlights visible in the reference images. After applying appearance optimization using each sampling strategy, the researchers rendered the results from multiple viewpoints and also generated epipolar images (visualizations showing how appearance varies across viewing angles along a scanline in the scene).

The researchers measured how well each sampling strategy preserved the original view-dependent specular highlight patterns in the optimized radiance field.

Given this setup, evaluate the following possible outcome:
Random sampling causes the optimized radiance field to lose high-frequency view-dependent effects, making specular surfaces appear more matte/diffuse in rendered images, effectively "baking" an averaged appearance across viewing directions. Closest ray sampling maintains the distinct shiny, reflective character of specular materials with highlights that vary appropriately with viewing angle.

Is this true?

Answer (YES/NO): YES